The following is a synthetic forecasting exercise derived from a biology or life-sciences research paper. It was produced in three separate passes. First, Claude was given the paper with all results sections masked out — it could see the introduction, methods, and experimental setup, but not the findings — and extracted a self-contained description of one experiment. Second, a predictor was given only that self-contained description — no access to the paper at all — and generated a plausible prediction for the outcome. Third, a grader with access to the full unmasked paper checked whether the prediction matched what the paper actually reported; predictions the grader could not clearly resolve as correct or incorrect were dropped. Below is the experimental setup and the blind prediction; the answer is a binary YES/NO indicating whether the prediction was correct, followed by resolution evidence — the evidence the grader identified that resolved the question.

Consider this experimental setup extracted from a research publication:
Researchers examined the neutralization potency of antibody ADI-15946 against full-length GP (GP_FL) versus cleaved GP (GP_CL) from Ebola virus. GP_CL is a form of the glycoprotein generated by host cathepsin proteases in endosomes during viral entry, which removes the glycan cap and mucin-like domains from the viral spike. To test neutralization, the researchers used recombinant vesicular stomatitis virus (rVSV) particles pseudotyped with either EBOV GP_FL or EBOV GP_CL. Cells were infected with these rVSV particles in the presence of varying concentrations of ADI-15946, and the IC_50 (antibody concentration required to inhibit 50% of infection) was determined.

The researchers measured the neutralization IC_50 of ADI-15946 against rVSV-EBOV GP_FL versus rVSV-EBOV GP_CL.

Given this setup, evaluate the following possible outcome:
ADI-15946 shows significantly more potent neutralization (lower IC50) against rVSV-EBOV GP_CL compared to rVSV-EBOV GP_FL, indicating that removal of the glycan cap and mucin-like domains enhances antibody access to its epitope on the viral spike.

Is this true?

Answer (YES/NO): YES